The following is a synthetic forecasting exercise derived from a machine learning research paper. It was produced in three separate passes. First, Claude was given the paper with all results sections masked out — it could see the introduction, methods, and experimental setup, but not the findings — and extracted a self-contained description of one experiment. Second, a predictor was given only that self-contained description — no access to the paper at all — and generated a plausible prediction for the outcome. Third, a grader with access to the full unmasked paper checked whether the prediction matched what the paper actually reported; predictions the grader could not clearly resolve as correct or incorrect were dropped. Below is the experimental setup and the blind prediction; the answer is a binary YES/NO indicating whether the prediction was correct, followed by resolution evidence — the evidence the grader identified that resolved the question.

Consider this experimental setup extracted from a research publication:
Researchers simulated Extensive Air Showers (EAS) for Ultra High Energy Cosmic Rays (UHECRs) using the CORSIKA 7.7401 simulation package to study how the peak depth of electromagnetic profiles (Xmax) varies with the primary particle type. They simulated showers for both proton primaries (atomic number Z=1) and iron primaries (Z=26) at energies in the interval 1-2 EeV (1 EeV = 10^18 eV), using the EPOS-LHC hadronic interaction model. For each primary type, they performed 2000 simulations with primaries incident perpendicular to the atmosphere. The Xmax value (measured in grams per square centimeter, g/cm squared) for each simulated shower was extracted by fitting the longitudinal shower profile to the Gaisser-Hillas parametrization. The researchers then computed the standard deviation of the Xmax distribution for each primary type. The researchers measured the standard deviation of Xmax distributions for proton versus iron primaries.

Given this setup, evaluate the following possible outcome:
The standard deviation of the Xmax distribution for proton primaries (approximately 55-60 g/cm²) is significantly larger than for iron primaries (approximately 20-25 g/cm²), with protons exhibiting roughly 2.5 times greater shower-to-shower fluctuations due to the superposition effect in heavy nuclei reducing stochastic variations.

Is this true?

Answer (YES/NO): NO